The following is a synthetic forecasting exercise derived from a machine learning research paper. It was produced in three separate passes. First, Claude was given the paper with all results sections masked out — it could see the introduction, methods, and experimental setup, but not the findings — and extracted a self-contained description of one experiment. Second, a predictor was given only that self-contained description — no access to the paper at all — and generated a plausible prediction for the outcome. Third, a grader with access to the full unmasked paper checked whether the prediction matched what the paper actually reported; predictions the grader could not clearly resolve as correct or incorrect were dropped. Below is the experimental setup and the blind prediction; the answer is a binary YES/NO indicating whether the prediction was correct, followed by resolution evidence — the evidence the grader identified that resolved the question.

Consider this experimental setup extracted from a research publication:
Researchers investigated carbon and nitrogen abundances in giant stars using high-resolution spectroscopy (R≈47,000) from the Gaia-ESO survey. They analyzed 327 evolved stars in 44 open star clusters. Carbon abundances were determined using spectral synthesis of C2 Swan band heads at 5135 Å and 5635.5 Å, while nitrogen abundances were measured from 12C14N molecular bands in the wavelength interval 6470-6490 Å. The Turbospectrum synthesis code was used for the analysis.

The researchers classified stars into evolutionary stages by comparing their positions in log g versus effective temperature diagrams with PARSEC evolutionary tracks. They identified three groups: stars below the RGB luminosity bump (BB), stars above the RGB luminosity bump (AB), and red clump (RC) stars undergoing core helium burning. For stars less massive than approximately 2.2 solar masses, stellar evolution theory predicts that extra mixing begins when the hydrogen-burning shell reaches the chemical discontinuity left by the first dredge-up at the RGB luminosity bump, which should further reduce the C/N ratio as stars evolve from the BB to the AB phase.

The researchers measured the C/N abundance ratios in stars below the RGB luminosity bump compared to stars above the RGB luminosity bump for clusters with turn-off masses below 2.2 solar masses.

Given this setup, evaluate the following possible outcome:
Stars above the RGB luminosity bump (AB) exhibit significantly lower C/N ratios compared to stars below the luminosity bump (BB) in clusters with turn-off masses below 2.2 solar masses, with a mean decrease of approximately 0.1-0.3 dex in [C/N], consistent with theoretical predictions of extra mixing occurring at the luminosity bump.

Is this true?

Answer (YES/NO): NO